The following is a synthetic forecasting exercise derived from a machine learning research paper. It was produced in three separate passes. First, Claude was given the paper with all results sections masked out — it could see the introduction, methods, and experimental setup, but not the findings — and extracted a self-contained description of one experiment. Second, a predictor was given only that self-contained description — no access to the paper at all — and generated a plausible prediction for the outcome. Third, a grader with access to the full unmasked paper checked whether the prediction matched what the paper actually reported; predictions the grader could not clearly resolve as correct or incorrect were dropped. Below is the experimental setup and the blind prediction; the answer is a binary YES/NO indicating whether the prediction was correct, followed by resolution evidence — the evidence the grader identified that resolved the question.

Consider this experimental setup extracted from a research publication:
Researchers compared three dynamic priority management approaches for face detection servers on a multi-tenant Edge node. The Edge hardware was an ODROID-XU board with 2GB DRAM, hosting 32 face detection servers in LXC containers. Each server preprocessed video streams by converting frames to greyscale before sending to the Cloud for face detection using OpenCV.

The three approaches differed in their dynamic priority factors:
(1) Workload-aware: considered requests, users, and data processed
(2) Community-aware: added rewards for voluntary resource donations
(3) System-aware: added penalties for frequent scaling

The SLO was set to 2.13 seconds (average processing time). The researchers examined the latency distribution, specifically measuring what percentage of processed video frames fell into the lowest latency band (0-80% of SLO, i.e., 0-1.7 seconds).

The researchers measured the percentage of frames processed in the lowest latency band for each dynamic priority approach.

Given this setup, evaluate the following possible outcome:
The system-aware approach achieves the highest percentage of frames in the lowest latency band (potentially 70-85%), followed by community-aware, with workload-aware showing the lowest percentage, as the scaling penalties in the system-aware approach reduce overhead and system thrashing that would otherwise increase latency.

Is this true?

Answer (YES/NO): NO